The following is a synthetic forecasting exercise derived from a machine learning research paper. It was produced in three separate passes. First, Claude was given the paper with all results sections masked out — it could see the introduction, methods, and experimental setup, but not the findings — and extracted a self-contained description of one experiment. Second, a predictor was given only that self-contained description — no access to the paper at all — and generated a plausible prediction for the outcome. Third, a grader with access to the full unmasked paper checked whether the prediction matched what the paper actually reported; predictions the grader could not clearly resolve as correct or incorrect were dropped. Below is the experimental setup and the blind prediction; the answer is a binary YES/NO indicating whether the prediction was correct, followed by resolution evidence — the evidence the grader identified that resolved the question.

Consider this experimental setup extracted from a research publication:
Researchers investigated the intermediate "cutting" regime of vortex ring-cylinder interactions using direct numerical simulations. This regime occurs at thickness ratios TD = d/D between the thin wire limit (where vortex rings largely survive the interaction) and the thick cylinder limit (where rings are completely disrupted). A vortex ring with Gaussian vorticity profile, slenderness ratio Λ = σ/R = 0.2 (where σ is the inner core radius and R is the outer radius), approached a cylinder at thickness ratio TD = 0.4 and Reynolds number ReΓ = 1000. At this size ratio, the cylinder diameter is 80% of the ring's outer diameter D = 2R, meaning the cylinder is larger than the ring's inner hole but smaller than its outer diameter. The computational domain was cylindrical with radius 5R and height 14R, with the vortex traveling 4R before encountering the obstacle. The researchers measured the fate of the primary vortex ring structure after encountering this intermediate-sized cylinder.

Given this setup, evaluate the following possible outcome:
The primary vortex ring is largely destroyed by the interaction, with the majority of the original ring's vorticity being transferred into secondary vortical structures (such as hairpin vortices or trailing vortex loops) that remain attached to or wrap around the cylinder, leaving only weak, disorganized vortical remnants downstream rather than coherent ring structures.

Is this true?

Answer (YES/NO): NO